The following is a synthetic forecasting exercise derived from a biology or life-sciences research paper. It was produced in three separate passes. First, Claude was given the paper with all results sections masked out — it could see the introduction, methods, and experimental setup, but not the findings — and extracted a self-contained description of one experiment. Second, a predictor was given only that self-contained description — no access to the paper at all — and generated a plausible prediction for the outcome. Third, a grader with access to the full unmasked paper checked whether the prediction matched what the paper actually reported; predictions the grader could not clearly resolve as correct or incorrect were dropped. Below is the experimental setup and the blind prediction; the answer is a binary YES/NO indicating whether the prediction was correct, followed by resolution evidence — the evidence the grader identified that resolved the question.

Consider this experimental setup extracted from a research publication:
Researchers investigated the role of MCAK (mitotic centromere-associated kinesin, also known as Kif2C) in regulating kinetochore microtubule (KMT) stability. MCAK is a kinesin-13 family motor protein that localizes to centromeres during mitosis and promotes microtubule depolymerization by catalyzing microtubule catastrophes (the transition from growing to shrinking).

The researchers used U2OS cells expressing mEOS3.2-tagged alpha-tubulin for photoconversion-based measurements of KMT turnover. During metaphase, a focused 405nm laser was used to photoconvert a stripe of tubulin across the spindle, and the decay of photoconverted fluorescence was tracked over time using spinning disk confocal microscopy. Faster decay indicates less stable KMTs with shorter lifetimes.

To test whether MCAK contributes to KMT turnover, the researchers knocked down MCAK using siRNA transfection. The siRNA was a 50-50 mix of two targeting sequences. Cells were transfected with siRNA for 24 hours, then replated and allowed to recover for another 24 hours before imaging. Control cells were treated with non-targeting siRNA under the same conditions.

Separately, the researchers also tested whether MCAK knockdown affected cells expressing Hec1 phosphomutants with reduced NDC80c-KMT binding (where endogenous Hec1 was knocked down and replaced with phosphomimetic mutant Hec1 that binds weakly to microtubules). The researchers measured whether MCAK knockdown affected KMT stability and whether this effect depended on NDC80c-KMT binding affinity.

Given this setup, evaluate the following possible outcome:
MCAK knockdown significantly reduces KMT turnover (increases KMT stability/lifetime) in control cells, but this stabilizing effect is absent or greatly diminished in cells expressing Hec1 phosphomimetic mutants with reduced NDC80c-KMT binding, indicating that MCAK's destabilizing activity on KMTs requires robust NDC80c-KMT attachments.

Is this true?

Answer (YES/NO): NO